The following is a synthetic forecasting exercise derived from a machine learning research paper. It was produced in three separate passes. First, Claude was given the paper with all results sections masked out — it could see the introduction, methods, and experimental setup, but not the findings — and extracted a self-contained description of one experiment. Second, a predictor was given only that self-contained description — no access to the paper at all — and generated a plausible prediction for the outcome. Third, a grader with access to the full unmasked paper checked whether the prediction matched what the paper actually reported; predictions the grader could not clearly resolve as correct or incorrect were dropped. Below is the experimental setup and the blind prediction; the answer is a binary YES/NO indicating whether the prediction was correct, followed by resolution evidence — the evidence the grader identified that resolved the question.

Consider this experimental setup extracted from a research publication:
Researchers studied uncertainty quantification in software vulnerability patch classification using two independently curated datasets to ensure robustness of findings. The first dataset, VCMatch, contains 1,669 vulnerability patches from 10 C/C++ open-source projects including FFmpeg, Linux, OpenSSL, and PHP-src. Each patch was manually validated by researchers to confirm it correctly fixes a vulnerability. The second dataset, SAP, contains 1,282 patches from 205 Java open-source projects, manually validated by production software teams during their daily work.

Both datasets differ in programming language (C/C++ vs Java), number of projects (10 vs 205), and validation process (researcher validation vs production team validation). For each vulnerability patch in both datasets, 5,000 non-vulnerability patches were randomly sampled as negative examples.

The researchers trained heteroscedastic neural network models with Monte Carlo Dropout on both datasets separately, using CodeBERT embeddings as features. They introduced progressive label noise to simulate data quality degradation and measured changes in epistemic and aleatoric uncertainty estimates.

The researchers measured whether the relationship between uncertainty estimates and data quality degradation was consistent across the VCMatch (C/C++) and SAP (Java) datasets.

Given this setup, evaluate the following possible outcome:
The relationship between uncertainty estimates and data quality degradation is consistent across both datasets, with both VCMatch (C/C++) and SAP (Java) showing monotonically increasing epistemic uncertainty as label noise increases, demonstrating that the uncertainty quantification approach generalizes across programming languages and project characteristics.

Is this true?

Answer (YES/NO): NO